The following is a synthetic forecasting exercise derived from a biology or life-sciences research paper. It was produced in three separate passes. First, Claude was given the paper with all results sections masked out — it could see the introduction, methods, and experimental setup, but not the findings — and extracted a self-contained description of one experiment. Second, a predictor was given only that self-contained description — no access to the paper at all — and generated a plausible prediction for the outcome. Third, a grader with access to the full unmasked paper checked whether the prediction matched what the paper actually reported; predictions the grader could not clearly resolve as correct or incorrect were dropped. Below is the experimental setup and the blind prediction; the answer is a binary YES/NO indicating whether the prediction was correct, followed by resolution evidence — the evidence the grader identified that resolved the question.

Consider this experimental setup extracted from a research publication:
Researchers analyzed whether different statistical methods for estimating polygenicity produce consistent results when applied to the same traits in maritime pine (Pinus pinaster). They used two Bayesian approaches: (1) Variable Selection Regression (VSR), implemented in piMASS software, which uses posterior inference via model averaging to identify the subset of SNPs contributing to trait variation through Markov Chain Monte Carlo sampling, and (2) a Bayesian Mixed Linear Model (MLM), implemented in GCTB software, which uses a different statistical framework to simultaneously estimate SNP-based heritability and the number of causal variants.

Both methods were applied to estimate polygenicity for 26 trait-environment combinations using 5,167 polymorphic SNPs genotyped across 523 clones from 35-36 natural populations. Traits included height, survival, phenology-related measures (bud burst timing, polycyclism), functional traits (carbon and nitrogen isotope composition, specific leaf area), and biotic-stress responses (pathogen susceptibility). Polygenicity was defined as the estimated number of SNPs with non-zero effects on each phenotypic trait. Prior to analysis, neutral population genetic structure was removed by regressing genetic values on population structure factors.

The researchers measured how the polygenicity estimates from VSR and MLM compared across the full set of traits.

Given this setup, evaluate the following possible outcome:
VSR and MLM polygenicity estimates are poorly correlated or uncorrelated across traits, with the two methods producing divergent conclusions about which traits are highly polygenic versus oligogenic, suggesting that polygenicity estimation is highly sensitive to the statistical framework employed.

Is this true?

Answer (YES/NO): NO